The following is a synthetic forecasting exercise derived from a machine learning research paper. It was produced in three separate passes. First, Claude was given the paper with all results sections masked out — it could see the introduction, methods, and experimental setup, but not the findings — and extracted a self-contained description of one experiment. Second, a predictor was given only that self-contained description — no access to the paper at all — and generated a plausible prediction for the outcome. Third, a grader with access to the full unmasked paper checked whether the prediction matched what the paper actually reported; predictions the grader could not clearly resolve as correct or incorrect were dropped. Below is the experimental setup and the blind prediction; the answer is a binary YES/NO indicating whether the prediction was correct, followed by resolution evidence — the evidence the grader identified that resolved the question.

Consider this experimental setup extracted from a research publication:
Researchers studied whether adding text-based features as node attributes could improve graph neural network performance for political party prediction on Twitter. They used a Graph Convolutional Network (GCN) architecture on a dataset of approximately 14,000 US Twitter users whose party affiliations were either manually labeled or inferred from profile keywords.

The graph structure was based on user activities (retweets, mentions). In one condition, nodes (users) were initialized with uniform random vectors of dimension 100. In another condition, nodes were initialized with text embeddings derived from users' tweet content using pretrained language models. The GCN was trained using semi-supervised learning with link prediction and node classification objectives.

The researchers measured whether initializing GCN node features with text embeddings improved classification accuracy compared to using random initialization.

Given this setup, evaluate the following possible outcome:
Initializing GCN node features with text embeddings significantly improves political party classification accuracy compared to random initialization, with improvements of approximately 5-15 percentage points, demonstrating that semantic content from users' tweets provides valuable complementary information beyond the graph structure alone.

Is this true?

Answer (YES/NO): NO